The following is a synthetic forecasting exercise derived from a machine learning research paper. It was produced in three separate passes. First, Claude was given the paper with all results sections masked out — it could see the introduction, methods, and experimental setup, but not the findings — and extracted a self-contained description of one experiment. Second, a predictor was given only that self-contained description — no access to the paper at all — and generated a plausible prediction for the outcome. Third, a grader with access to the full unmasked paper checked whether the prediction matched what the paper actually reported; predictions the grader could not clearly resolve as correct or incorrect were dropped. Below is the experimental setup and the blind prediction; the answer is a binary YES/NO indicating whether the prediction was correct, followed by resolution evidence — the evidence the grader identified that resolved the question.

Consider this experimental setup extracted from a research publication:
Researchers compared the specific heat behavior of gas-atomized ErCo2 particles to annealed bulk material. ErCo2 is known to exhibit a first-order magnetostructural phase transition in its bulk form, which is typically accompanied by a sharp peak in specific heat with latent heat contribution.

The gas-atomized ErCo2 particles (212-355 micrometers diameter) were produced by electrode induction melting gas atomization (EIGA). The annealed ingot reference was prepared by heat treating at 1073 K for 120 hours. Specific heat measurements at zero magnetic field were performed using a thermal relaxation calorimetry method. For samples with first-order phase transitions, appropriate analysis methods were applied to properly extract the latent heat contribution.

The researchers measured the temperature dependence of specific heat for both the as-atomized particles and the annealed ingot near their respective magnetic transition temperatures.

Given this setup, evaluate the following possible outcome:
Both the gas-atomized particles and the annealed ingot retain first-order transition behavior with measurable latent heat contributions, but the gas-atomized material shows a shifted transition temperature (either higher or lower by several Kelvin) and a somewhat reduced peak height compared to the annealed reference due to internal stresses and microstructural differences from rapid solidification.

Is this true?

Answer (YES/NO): NO